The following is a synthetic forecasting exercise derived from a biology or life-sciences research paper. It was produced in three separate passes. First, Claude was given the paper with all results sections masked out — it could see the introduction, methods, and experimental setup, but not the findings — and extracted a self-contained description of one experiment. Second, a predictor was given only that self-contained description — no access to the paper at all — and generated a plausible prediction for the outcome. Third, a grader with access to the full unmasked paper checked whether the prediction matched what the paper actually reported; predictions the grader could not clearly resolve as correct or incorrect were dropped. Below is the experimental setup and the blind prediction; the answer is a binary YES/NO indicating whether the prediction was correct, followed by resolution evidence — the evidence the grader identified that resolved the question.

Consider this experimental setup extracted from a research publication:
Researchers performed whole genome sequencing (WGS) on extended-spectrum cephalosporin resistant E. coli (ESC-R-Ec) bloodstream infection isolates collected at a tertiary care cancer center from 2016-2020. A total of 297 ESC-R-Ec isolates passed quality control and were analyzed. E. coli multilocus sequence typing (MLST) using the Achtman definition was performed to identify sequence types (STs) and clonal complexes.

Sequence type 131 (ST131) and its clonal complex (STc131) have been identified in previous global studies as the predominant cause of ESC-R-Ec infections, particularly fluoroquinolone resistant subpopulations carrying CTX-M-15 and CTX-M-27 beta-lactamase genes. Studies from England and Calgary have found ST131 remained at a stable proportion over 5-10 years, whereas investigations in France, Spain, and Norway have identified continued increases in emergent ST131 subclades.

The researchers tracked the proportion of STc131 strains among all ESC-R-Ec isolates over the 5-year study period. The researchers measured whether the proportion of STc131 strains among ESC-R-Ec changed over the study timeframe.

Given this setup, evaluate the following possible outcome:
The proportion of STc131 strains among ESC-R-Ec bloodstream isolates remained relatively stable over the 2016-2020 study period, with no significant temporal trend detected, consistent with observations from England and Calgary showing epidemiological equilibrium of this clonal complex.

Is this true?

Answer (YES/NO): YES